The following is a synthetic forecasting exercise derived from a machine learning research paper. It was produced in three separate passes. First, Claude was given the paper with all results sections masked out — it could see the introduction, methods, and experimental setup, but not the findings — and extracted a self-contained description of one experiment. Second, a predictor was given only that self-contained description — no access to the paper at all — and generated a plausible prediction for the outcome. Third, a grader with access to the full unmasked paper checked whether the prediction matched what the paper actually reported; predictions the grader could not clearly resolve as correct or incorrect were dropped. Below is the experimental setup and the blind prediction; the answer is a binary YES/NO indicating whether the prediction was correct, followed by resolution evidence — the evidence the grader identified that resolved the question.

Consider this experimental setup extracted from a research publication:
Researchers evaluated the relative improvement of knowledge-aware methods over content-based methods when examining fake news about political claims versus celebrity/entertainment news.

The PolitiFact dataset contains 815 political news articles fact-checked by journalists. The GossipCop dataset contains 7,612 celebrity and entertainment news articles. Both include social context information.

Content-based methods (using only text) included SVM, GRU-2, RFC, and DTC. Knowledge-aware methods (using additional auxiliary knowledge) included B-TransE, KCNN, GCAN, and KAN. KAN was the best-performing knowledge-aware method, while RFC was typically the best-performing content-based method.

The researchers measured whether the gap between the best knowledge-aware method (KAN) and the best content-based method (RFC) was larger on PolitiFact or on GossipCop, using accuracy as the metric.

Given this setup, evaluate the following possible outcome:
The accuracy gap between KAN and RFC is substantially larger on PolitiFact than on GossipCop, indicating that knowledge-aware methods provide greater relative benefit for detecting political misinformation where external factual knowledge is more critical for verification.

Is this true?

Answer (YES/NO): YES